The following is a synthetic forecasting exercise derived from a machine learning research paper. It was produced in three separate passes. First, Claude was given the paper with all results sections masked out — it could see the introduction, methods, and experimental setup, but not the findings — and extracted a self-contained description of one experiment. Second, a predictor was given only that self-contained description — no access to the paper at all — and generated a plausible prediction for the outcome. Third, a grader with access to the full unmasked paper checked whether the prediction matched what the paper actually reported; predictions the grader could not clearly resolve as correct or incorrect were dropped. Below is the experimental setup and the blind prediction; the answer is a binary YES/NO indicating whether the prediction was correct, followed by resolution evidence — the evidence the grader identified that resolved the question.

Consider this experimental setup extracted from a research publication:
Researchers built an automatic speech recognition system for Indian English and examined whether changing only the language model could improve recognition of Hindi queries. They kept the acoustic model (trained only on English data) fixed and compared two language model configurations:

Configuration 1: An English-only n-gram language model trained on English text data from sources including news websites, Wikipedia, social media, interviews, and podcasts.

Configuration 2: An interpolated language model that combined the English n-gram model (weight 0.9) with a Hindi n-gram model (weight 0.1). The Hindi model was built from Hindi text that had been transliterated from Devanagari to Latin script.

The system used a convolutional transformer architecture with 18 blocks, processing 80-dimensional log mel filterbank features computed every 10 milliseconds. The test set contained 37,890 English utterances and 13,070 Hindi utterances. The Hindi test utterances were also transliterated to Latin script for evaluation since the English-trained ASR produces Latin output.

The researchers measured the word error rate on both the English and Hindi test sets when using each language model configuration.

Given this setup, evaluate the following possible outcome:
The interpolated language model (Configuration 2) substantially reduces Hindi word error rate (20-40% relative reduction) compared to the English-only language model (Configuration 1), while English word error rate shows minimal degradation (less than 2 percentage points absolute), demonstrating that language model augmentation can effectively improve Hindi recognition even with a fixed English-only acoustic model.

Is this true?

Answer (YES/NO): NO